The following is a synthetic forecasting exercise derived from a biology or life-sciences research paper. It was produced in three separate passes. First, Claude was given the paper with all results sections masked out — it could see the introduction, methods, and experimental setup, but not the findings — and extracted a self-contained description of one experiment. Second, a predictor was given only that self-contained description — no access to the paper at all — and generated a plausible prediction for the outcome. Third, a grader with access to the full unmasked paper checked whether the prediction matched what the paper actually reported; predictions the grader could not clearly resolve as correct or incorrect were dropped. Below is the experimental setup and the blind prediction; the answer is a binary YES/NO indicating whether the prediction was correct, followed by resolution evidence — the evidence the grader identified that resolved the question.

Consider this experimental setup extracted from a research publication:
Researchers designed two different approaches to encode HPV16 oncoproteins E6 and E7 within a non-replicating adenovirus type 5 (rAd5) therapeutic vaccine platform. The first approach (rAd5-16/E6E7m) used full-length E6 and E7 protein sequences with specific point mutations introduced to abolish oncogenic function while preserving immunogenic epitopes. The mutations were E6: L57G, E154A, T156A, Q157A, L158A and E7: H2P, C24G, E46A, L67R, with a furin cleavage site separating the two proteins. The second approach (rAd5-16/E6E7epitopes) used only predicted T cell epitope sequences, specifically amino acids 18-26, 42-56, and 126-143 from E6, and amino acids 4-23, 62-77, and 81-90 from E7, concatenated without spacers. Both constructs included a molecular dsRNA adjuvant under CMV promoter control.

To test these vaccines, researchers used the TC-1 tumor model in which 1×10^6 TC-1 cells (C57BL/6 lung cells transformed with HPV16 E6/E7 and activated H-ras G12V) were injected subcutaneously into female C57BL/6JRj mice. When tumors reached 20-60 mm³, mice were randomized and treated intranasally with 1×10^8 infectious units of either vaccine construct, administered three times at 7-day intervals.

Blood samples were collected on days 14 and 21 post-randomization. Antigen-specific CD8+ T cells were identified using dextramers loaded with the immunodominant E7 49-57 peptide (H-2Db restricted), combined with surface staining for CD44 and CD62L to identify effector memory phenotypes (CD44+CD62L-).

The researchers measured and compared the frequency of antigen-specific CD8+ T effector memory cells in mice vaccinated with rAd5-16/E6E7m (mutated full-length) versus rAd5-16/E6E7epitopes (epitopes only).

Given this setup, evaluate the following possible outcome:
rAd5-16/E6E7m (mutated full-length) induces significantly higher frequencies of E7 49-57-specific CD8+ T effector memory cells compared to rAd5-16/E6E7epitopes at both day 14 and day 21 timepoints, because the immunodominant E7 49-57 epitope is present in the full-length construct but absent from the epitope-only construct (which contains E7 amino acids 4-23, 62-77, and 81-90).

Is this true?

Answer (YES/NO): NO